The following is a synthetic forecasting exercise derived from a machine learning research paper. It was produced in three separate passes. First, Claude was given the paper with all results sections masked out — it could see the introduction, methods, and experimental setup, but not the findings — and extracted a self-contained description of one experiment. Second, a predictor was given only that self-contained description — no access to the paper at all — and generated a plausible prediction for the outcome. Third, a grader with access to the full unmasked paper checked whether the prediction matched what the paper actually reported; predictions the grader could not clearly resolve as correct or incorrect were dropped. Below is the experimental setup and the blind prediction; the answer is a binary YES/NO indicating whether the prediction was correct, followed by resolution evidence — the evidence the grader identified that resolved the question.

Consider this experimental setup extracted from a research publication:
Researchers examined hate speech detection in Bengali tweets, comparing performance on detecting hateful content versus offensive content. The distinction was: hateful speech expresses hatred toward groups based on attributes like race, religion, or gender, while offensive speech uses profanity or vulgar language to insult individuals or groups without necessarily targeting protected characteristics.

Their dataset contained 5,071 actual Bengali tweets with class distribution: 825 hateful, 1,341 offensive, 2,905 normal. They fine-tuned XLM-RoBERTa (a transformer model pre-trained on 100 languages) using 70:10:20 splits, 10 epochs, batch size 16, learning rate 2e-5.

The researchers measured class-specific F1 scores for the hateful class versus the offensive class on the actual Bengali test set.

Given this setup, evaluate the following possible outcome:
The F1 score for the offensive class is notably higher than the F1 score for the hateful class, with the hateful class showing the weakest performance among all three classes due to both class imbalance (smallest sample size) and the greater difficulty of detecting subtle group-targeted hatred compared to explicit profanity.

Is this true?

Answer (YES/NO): NO